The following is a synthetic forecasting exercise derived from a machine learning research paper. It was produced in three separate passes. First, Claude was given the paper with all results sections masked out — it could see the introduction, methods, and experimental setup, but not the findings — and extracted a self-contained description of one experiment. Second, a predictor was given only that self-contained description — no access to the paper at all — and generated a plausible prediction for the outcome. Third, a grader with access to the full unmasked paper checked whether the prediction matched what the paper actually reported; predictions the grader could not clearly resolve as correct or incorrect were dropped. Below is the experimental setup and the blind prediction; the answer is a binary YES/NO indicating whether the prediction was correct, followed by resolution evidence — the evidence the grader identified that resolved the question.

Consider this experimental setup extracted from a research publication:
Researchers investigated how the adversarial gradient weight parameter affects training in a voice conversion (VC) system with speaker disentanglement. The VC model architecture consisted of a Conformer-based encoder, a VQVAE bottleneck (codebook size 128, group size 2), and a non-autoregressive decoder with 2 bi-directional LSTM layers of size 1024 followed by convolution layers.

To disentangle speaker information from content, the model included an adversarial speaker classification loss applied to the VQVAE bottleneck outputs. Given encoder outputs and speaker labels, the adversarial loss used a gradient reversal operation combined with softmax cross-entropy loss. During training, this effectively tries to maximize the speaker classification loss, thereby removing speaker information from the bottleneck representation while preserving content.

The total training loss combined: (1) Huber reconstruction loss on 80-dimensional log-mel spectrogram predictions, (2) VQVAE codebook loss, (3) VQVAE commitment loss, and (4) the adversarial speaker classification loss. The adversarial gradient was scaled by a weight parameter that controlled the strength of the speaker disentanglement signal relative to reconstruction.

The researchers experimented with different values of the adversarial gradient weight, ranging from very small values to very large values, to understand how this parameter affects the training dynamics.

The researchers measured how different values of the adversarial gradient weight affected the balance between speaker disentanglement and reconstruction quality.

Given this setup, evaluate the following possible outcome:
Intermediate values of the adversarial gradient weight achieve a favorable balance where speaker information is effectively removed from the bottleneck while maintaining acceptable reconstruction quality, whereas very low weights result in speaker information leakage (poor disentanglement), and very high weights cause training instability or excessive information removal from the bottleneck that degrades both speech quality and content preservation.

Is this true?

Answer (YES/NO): YES